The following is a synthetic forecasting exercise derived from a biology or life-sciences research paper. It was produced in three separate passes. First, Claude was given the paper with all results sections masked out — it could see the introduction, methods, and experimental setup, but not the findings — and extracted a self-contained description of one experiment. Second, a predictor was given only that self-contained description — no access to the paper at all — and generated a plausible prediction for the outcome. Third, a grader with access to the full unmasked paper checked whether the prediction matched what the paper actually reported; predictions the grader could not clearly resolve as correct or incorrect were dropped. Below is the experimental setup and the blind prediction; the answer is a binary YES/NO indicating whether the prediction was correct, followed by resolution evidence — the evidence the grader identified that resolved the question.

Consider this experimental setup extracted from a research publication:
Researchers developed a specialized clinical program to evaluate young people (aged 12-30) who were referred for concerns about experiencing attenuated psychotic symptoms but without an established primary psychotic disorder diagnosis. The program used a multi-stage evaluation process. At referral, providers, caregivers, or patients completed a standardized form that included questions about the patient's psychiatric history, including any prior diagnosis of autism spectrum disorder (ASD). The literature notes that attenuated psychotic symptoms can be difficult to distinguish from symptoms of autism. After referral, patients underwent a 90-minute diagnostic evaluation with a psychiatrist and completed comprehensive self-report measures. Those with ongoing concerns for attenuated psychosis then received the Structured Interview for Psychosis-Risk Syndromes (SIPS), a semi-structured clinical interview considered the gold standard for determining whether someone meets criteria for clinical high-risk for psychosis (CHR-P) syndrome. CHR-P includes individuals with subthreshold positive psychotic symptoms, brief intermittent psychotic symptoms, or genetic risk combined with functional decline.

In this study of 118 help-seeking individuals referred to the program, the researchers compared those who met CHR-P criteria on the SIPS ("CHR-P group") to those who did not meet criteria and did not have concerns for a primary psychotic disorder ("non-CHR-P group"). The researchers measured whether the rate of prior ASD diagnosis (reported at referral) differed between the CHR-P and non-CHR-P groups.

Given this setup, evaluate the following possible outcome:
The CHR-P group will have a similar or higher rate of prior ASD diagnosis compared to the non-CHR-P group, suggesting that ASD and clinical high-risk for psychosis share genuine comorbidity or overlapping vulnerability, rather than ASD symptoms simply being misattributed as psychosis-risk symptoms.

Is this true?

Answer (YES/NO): YES